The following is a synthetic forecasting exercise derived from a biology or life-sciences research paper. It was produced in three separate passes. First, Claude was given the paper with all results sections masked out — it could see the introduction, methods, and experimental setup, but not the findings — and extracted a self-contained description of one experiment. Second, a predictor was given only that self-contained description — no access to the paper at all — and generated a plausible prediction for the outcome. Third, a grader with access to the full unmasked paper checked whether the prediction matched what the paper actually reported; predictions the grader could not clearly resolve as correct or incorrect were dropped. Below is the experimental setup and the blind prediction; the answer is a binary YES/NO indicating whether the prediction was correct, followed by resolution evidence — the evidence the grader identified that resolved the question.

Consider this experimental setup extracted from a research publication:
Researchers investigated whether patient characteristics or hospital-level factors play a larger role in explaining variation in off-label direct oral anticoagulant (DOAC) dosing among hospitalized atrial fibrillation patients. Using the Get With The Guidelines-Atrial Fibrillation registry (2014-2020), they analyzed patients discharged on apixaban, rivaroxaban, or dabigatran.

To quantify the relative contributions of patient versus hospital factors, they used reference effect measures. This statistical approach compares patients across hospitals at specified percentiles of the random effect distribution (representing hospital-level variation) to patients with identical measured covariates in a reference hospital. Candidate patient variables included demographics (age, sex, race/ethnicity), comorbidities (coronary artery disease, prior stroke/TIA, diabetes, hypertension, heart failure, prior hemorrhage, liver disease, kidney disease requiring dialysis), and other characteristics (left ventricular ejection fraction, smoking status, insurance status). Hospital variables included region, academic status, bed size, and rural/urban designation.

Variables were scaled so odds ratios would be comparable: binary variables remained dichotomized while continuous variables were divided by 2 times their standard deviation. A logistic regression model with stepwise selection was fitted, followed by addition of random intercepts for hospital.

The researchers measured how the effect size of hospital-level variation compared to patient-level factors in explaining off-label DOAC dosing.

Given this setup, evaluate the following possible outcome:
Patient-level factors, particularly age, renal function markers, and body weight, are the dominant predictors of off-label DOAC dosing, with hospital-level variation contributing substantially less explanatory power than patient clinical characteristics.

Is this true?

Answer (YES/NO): NO